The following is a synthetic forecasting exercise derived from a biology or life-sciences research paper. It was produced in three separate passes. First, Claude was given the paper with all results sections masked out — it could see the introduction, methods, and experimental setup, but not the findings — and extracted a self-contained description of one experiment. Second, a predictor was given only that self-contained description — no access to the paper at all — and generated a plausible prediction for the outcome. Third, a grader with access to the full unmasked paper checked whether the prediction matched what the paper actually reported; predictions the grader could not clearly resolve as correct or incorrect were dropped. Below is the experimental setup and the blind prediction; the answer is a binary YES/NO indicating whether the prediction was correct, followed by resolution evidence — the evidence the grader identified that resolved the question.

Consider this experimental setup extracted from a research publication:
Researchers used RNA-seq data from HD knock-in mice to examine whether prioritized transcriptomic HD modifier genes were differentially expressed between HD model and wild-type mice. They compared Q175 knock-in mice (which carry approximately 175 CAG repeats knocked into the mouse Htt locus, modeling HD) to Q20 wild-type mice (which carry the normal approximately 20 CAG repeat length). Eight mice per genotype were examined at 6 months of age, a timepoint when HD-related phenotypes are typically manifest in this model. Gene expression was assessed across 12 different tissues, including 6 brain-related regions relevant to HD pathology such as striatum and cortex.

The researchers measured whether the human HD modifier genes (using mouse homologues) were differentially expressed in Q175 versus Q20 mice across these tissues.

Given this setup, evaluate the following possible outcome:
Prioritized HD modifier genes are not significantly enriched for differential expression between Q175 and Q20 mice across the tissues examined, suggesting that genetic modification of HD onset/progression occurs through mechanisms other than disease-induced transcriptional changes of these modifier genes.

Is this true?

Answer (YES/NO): NO